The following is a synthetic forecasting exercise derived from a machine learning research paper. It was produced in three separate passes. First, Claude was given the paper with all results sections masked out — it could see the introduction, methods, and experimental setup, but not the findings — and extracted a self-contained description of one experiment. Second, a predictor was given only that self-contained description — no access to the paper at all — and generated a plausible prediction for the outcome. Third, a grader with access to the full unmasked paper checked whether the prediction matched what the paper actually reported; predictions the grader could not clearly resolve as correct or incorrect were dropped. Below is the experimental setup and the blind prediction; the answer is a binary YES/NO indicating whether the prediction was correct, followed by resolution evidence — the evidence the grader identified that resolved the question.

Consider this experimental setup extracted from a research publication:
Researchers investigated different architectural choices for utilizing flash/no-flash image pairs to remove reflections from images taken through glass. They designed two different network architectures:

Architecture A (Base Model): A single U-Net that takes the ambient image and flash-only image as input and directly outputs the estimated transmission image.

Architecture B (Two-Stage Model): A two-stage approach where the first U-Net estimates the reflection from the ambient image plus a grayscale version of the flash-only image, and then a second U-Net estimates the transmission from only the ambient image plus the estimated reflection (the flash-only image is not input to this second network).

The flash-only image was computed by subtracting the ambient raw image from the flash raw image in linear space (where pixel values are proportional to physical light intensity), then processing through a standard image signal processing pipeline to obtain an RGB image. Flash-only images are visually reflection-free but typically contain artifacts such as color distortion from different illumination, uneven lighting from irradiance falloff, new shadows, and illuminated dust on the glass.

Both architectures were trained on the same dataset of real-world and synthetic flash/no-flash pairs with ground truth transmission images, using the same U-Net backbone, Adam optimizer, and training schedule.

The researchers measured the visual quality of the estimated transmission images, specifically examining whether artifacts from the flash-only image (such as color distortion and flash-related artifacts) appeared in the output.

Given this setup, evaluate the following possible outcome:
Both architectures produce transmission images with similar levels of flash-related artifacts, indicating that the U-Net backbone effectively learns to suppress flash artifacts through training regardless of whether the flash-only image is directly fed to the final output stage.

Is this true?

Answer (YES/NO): NO